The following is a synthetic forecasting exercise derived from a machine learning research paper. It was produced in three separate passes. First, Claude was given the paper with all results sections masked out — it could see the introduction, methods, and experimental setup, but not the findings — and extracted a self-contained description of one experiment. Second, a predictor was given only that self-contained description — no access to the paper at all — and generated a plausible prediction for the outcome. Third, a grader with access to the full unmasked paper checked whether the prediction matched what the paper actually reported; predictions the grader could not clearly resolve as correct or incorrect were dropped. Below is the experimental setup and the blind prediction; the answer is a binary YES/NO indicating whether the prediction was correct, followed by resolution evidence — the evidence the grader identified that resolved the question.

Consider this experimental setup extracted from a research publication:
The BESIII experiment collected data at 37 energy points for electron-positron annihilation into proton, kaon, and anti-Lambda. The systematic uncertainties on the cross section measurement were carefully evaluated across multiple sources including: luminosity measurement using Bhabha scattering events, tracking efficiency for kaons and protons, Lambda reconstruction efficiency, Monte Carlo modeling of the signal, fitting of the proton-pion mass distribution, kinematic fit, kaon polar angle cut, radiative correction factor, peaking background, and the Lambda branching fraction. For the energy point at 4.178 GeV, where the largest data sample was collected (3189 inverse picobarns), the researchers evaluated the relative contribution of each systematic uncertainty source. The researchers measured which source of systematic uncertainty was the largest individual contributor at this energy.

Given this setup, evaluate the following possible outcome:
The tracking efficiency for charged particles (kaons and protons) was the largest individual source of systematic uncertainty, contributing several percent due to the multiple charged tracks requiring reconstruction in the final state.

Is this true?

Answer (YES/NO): YES